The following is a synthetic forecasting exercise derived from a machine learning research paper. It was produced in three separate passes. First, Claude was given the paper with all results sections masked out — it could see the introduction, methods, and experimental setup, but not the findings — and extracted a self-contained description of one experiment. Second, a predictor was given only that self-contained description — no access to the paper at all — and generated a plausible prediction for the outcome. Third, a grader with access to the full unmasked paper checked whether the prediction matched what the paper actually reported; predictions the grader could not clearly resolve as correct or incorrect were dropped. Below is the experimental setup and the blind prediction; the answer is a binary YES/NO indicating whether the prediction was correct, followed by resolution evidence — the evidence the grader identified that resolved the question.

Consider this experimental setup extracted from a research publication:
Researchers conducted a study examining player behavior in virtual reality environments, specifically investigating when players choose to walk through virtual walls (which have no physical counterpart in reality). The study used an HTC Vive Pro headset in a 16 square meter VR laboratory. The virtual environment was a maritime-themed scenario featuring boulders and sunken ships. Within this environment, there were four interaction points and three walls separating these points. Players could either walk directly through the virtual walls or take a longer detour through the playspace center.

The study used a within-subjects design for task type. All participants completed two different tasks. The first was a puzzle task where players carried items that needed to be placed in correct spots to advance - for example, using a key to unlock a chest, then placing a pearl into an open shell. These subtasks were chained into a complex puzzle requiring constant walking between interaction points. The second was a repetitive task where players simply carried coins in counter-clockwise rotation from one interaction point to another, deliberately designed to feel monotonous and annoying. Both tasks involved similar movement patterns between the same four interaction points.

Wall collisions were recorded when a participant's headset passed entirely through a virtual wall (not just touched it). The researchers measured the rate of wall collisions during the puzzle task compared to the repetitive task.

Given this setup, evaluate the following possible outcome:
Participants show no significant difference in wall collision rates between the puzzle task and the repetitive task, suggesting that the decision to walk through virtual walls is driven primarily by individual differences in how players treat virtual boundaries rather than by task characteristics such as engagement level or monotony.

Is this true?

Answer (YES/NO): NO